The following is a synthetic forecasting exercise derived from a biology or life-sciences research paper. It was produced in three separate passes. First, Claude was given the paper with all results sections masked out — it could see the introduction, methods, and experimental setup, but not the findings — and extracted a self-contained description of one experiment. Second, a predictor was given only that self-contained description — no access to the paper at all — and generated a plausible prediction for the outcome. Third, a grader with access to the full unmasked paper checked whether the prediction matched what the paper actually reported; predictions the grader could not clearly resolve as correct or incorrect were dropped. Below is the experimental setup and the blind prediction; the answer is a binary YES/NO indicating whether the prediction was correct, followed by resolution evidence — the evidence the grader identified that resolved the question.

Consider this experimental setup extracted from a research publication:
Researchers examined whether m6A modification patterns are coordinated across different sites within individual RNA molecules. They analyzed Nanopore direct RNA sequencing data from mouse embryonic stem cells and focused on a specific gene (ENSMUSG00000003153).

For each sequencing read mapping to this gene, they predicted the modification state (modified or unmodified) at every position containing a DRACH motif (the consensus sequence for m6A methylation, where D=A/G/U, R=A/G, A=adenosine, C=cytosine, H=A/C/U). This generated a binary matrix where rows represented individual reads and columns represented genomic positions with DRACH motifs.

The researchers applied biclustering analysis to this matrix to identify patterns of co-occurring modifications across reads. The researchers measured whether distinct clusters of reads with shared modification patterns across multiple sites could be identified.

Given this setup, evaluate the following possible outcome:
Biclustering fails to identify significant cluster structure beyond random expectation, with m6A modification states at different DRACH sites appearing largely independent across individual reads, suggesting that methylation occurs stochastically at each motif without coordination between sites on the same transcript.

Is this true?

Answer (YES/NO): NO